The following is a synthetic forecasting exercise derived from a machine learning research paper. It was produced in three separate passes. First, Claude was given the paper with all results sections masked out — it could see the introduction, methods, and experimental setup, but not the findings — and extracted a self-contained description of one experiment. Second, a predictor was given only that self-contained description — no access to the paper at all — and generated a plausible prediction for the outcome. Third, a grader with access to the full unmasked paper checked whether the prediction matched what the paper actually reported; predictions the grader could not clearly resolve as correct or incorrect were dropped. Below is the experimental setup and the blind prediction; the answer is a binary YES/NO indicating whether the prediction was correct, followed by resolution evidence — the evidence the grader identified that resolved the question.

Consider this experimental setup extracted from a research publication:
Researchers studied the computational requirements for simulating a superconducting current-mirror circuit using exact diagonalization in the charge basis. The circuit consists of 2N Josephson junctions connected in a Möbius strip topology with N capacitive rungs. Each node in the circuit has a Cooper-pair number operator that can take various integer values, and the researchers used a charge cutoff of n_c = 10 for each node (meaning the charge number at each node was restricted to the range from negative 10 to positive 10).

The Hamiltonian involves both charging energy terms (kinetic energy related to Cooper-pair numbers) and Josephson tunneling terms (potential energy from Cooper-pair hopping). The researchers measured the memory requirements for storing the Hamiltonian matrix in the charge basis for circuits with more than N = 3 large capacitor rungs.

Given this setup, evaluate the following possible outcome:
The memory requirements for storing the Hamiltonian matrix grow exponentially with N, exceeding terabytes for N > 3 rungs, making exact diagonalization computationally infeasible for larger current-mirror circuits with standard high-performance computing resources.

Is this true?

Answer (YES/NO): NO